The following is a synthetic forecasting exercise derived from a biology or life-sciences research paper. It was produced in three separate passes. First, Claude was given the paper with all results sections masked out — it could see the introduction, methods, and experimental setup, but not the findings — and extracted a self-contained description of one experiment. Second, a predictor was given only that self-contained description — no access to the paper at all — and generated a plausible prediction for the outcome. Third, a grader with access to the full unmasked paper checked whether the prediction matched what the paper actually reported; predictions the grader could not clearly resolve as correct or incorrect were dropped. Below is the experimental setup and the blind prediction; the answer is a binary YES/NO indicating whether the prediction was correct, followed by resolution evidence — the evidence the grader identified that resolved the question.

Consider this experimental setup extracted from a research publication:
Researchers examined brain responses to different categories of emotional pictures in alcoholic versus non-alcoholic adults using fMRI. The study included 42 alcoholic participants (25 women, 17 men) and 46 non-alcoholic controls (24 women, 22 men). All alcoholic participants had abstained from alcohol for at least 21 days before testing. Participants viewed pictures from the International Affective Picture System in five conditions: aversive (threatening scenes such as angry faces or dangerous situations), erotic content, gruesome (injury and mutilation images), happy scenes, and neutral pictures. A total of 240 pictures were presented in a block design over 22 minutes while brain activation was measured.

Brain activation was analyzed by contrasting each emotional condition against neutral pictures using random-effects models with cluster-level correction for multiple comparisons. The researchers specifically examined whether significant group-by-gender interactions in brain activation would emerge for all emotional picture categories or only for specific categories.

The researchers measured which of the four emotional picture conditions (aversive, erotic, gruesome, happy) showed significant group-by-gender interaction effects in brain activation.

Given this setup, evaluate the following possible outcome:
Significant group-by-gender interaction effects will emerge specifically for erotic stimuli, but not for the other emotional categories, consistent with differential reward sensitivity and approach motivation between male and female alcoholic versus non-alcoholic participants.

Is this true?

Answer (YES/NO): NO